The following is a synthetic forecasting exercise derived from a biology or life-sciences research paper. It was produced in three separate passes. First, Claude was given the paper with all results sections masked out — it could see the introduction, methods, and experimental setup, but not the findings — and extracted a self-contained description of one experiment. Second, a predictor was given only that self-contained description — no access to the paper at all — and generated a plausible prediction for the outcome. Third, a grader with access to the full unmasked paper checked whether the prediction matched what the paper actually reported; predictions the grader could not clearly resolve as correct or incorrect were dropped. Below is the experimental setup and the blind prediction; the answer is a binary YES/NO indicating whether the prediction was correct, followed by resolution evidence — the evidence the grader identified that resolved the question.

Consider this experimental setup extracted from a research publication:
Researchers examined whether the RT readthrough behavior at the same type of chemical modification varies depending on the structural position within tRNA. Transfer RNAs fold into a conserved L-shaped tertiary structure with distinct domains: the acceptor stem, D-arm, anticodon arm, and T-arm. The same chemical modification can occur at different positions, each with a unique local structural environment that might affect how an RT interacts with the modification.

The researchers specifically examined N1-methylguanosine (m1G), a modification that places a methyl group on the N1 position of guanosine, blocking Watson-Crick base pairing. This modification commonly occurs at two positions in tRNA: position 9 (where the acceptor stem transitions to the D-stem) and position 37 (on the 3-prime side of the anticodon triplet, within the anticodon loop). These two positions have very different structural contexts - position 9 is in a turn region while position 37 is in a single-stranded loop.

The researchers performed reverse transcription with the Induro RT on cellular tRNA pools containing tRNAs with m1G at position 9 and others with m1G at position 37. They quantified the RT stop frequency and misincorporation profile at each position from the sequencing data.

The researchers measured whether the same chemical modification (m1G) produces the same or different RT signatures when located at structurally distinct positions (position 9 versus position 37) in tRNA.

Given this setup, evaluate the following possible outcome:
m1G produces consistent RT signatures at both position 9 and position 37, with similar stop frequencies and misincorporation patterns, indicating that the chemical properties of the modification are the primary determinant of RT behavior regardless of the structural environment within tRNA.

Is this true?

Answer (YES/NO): NO